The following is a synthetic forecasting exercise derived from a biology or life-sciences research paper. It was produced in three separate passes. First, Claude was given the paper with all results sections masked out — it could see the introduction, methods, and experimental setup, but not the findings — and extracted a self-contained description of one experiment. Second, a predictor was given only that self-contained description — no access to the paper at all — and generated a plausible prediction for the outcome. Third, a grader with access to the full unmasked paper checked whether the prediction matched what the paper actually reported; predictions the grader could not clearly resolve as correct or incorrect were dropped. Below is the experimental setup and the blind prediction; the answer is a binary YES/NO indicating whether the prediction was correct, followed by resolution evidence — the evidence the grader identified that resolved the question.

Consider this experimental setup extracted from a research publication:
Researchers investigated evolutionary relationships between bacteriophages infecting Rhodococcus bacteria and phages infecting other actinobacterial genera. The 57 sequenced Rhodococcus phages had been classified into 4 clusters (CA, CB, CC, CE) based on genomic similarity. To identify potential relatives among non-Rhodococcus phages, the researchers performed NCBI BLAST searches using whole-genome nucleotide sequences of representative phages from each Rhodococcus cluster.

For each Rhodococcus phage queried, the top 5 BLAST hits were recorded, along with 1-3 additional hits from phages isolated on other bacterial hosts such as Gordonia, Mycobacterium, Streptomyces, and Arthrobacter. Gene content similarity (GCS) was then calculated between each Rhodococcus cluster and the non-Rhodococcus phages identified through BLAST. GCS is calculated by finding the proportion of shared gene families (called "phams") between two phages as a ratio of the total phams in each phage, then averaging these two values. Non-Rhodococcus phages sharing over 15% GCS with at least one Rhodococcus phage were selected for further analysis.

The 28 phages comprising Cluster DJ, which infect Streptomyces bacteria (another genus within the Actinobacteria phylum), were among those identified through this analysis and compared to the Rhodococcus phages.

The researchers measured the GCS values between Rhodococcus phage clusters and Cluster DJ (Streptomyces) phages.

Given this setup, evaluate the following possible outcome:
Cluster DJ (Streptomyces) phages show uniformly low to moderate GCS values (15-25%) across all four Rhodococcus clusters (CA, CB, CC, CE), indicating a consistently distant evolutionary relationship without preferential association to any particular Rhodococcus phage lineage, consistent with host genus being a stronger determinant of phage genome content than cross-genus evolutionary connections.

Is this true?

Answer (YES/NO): NO